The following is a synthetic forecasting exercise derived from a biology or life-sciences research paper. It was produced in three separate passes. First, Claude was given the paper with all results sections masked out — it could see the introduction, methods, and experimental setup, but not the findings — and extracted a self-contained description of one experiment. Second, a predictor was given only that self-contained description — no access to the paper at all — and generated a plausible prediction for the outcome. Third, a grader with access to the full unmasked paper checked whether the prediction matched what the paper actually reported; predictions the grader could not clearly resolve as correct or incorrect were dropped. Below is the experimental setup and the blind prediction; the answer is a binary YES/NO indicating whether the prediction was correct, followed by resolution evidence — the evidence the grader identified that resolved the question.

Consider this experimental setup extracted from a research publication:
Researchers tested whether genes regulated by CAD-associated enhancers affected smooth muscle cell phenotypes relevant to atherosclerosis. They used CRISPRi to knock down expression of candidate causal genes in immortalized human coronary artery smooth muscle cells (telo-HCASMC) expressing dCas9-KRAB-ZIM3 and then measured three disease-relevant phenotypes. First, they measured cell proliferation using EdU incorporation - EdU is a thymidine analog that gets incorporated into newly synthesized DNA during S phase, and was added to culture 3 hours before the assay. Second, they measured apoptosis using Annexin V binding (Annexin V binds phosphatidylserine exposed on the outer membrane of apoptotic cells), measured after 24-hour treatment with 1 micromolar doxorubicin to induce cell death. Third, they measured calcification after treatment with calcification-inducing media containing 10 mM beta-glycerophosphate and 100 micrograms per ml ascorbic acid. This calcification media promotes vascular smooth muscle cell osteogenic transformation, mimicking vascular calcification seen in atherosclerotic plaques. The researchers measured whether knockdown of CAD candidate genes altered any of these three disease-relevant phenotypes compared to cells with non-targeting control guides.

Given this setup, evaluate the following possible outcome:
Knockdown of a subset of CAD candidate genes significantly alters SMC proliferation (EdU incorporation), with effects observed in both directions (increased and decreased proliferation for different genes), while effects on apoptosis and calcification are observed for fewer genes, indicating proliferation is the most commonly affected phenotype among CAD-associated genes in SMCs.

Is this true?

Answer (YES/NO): NO